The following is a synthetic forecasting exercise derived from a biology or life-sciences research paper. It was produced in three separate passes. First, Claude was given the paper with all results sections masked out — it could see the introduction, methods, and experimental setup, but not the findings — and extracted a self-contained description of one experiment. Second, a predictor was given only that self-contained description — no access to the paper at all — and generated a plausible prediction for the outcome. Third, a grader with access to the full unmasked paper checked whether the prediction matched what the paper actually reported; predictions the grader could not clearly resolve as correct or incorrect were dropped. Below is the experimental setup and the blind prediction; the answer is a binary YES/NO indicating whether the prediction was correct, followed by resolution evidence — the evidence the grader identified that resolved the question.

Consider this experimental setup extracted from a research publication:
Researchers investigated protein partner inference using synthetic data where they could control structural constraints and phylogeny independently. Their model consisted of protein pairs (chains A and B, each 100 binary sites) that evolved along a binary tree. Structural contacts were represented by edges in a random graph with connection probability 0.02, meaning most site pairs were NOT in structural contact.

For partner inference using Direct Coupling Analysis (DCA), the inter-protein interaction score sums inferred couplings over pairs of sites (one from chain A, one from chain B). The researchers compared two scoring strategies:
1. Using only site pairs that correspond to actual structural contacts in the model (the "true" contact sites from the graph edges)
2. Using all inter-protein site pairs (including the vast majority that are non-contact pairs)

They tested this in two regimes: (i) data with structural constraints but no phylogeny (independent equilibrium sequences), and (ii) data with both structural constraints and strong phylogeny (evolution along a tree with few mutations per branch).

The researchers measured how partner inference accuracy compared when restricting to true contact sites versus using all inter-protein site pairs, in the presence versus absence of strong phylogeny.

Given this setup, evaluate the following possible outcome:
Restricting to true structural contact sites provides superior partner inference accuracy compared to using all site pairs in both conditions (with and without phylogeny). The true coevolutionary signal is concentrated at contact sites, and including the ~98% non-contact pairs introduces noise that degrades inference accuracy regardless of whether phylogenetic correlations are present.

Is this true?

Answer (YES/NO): NO